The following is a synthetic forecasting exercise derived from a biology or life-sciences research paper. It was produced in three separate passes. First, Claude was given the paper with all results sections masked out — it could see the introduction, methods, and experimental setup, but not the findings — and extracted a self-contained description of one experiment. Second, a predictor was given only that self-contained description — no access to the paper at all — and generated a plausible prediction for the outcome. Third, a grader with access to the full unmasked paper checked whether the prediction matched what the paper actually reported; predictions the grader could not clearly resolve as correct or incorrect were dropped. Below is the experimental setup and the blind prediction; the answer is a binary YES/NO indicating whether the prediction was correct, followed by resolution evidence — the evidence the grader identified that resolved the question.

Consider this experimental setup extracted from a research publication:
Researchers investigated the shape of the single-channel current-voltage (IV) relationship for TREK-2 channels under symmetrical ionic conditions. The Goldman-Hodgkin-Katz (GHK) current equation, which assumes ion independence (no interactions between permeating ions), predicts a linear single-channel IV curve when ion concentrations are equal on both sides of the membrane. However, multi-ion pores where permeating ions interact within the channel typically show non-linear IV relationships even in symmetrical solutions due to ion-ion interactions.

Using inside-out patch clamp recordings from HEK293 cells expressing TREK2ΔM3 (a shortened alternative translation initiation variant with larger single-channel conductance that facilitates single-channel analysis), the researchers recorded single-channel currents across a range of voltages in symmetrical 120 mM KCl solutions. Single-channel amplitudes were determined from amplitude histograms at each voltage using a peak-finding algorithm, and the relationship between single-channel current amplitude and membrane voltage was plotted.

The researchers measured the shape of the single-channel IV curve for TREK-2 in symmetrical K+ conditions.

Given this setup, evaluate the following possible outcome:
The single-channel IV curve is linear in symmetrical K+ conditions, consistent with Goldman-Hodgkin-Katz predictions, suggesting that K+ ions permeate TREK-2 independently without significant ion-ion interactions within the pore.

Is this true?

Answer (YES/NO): NO